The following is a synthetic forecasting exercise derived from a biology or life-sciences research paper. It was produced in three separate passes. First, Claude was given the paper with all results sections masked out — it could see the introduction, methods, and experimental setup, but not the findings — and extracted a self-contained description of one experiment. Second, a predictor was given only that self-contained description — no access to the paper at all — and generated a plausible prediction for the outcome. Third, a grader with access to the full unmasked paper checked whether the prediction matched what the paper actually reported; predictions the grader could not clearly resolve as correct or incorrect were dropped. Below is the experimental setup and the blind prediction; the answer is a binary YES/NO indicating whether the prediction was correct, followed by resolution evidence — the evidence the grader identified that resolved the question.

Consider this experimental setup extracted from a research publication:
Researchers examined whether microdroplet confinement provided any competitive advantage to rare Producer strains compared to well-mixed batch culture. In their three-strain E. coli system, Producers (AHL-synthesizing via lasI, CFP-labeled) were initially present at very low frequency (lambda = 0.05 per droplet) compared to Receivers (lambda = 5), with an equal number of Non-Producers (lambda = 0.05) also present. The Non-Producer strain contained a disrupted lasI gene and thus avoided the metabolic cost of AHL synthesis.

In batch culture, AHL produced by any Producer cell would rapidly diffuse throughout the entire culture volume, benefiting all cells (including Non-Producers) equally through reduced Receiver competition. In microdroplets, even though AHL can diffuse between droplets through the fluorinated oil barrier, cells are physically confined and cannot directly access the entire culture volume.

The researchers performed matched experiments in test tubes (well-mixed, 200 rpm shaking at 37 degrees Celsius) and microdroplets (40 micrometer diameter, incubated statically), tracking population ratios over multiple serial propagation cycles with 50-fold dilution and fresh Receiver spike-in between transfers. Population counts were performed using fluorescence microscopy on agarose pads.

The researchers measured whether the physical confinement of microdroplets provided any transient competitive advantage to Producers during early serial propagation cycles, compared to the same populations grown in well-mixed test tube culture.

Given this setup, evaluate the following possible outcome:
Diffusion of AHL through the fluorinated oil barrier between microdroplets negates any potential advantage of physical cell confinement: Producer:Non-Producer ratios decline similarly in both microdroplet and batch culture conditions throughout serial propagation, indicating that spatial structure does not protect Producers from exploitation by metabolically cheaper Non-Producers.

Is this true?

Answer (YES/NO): NO